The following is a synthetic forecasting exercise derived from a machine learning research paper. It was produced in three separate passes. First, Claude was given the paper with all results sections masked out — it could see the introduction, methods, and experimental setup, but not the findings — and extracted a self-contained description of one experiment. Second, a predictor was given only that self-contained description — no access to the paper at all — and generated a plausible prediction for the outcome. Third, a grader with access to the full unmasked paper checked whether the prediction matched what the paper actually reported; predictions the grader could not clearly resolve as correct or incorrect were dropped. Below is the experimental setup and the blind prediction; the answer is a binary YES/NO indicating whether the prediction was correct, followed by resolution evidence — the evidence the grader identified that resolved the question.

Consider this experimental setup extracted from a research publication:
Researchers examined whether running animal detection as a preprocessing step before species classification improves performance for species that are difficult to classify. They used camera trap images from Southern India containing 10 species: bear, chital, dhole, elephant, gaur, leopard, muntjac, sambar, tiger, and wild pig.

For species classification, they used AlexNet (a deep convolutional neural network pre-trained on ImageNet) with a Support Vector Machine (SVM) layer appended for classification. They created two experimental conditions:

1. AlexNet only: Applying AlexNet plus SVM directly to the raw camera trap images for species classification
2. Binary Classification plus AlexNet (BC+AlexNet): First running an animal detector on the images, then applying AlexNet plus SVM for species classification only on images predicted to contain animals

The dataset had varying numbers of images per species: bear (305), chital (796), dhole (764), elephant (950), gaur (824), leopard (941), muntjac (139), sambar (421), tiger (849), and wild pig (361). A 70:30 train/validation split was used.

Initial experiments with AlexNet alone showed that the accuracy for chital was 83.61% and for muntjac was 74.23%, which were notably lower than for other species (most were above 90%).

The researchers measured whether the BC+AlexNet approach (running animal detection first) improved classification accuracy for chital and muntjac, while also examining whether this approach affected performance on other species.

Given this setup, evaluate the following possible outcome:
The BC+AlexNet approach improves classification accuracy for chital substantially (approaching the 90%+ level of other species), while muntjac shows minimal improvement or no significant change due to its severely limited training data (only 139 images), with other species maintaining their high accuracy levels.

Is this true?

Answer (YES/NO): NO